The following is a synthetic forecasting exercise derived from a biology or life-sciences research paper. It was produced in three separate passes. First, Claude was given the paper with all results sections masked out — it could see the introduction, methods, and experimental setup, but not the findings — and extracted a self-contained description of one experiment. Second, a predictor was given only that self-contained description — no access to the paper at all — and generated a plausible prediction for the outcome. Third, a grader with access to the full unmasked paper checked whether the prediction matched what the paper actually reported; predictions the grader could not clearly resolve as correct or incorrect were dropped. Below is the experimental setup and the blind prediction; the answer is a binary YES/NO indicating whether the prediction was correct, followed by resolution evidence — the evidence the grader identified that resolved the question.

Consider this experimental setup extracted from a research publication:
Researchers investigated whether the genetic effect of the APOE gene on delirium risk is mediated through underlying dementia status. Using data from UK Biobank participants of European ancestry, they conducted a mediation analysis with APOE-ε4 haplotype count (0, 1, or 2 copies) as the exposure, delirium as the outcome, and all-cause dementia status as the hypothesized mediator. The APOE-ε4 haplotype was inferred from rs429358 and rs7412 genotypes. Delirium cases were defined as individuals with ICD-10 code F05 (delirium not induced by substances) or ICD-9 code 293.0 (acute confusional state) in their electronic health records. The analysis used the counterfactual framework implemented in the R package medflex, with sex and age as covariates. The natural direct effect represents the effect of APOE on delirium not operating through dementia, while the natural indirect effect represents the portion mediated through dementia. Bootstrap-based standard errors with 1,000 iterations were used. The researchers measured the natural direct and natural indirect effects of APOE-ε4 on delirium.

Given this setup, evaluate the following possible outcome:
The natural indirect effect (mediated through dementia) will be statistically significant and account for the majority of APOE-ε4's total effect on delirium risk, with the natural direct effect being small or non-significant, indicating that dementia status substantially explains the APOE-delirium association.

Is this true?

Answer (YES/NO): NO